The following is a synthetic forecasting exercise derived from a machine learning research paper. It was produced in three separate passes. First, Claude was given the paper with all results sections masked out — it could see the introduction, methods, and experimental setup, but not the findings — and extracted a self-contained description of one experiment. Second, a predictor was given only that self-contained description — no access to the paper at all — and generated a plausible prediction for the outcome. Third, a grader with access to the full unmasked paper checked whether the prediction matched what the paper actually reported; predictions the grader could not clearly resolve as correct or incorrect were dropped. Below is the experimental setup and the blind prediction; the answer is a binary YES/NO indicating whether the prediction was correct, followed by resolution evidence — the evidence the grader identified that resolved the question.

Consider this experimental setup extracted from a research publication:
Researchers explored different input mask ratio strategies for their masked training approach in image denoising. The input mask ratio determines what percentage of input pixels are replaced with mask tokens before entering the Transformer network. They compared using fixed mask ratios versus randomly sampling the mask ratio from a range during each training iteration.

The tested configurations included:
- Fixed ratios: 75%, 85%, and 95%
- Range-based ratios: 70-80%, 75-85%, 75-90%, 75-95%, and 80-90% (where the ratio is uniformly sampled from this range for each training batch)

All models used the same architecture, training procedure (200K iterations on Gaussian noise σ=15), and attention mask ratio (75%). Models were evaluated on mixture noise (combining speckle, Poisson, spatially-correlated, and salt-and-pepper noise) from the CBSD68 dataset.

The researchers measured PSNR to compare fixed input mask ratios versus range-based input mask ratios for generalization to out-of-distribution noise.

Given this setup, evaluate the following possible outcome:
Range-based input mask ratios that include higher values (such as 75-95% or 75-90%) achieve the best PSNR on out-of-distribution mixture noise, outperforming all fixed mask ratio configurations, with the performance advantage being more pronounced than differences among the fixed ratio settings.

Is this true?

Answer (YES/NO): NO